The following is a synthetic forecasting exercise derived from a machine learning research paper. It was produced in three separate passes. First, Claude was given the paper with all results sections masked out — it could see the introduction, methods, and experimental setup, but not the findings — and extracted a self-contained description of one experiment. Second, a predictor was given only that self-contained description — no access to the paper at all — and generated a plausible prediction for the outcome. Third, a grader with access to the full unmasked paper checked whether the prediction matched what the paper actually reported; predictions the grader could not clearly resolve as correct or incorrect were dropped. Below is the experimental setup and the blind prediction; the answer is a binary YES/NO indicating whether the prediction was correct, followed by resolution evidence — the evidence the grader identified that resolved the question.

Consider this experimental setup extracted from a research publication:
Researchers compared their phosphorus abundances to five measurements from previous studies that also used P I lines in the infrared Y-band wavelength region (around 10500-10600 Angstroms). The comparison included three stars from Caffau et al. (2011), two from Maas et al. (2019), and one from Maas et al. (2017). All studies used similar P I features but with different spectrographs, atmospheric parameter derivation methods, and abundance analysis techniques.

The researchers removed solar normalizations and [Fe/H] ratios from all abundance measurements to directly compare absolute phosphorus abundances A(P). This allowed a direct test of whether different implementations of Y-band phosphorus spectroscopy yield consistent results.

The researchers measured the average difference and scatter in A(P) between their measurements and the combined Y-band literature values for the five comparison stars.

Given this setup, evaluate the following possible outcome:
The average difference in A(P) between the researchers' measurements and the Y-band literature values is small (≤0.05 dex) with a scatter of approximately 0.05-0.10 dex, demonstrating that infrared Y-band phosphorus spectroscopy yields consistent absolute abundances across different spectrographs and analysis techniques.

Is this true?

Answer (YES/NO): YES